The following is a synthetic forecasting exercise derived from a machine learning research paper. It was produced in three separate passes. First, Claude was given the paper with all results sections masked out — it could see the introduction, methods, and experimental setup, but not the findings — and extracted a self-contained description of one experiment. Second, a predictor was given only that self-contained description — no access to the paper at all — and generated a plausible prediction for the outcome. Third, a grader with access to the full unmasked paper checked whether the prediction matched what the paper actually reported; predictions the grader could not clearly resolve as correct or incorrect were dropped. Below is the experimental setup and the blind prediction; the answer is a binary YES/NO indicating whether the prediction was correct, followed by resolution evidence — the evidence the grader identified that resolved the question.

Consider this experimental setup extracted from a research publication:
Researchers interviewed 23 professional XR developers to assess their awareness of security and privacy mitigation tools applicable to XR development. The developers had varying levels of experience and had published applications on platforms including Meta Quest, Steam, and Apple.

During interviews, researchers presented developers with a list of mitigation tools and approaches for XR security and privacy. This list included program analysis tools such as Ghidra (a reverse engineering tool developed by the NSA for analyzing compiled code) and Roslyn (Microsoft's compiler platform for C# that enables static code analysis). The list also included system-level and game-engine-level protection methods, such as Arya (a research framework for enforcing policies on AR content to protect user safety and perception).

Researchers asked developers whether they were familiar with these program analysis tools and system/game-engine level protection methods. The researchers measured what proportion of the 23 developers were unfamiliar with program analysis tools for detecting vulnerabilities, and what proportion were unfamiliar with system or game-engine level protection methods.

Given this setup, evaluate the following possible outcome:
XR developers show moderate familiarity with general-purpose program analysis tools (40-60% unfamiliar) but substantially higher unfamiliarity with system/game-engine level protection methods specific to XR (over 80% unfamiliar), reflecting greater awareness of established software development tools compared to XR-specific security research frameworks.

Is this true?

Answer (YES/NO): NO